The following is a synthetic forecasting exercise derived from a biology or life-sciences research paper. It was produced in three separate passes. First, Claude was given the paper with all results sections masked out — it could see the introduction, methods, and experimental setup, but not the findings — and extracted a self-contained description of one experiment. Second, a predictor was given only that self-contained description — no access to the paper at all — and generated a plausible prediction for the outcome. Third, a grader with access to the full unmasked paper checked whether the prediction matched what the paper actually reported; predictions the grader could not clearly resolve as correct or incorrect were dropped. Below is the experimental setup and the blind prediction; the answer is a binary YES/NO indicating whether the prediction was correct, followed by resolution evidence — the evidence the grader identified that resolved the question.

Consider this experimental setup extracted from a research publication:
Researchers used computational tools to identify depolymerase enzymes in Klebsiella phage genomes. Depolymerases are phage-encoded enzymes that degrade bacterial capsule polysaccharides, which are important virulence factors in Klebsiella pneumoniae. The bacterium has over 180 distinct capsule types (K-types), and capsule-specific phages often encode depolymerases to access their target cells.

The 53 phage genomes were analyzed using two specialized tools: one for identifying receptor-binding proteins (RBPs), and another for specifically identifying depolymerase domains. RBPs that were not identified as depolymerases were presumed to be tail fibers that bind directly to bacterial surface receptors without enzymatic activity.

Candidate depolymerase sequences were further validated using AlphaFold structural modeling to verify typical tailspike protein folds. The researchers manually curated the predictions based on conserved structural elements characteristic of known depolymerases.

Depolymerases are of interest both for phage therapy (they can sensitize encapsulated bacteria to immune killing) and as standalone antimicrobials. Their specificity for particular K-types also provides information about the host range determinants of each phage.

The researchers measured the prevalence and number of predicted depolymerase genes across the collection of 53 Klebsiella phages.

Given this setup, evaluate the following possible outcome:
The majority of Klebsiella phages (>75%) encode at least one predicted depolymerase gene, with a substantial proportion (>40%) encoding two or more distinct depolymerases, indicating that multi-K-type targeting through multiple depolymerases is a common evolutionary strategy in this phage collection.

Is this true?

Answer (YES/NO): NO